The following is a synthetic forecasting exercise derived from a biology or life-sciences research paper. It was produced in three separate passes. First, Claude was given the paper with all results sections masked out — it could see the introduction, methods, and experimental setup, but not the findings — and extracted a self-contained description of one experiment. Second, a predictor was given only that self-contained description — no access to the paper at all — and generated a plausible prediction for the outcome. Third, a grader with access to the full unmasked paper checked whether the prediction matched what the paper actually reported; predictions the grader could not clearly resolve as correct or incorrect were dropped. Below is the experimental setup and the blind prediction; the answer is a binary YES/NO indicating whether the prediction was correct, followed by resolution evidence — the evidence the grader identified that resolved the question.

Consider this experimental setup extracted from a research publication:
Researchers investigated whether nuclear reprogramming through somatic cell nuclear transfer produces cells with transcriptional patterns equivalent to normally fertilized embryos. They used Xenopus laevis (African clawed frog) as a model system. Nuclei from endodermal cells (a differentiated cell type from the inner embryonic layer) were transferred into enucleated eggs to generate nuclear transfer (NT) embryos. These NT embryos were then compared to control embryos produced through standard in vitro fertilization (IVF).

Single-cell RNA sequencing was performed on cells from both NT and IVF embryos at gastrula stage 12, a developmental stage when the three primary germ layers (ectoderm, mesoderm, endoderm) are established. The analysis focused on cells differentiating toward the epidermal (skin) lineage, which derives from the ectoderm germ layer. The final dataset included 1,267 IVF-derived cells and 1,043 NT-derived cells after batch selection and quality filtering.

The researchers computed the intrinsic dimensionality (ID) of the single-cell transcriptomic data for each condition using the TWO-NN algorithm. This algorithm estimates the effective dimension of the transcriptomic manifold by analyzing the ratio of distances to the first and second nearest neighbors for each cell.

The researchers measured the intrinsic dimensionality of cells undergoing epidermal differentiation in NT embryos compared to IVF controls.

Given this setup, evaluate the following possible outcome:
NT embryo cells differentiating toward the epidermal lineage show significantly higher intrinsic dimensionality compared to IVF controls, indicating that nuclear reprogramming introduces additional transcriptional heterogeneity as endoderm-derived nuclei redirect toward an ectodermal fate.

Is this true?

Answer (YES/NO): NO